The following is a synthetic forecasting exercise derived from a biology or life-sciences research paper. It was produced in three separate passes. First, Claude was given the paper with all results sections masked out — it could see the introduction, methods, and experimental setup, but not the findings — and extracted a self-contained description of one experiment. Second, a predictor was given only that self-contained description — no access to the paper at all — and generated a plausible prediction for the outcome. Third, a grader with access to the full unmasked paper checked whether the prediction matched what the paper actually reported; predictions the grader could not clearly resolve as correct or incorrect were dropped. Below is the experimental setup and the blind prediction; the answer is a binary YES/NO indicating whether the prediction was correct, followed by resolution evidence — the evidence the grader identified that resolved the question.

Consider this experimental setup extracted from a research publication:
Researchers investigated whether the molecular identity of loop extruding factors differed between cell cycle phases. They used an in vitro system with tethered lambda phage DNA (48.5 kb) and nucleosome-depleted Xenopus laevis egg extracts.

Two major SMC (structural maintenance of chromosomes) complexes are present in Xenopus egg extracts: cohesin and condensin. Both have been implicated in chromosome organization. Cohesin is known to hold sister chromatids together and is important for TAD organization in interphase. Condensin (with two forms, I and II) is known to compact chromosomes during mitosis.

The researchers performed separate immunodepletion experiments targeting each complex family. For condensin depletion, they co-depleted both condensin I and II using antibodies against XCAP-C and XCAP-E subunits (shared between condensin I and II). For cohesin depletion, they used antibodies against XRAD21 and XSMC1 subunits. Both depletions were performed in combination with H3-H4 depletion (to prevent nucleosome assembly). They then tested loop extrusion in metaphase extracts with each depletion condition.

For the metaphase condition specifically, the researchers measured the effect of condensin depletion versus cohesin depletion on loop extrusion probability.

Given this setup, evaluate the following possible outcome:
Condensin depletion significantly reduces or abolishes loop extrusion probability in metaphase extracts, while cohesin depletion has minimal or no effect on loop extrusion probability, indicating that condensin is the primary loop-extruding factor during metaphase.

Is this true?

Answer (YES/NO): YES